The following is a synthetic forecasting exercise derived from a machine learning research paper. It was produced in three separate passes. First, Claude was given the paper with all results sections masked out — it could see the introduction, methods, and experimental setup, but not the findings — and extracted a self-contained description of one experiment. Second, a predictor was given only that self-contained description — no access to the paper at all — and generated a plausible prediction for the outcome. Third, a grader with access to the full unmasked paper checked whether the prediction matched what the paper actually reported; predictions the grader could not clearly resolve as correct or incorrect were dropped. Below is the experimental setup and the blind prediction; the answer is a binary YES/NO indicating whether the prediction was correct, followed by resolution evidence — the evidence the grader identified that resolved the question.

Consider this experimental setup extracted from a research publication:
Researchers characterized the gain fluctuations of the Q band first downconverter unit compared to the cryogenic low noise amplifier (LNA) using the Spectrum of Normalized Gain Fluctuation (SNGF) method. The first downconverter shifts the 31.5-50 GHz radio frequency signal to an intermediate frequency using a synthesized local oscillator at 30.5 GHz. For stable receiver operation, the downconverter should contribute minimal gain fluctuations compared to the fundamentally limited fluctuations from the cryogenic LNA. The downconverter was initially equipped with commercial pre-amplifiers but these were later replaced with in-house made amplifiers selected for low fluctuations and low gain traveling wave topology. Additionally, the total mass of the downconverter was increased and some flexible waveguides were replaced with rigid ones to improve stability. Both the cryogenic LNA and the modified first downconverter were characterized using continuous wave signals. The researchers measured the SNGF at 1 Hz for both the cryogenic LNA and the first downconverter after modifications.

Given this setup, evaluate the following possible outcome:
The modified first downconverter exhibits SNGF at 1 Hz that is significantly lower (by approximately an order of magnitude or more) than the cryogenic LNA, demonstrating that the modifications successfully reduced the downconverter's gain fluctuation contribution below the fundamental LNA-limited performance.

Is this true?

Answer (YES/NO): NO